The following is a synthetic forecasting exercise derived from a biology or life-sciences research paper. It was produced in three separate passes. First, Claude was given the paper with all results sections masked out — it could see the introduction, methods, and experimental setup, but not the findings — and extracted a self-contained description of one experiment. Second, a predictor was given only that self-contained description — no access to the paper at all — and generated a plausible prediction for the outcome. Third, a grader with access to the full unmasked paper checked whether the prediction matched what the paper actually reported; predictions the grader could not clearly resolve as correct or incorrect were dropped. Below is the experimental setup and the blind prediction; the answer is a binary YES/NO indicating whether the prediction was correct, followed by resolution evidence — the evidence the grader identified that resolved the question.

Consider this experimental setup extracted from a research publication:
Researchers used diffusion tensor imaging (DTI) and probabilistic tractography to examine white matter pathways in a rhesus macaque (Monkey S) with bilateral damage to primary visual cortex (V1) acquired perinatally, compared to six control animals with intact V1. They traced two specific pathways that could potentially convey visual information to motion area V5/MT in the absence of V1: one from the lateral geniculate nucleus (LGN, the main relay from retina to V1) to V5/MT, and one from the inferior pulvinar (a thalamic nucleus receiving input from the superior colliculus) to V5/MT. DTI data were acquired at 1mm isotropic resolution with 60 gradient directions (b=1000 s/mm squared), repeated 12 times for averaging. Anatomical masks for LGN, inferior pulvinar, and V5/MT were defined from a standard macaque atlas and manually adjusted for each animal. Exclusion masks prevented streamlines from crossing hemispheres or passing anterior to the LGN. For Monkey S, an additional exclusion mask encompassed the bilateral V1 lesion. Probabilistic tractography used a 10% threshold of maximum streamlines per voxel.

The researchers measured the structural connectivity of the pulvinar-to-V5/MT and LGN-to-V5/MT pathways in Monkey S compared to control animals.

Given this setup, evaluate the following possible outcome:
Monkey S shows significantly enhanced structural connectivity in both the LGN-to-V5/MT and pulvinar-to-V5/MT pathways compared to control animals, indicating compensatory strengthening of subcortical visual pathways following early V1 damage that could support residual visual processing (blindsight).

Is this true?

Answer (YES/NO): NO